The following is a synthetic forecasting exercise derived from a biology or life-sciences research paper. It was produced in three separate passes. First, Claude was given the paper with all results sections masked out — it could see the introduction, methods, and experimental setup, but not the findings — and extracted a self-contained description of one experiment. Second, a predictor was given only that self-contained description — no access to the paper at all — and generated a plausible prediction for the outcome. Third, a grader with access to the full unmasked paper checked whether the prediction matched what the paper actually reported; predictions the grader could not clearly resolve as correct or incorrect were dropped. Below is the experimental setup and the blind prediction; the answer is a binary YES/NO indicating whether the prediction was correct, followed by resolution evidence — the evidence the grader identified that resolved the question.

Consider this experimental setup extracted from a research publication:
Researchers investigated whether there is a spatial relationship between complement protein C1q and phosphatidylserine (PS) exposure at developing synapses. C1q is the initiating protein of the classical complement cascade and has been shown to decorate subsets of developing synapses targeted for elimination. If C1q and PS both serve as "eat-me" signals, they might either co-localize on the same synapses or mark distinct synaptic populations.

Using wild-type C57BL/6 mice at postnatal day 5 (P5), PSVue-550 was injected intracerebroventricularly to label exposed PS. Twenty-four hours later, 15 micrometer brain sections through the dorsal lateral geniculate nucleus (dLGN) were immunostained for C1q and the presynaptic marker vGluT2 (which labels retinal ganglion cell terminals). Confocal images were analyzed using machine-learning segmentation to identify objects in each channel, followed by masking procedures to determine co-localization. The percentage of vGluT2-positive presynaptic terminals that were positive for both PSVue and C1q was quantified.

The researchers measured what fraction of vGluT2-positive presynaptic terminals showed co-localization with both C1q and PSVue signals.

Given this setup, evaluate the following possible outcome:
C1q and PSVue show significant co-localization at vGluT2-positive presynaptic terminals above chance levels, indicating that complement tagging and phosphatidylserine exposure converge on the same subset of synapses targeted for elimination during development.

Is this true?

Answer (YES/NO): YES